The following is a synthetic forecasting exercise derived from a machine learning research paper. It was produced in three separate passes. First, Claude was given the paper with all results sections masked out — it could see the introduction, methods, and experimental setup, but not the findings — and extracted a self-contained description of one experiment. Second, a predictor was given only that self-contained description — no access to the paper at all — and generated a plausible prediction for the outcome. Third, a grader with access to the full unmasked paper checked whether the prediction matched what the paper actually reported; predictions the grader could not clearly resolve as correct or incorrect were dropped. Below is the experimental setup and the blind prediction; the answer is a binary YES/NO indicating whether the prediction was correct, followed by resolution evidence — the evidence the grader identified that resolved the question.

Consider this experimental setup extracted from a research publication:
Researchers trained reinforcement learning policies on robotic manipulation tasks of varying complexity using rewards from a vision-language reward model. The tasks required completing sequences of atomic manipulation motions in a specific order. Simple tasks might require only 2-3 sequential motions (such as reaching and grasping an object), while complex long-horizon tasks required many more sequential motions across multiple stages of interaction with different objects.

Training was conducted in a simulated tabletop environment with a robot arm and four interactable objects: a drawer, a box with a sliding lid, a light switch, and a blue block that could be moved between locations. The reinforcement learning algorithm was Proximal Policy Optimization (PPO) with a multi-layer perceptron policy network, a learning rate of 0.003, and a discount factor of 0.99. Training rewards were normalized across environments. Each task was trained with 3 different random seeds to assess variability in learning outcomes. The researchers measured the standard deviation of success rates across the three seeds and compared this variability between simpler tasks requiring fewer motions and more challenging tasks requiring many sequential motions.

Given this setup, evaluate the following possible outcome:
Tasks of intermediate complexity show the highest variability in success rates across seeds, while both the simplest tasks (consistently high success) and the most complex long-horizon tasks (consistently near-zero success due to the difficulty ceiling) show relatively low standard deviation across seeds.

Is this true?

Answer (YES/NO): NO